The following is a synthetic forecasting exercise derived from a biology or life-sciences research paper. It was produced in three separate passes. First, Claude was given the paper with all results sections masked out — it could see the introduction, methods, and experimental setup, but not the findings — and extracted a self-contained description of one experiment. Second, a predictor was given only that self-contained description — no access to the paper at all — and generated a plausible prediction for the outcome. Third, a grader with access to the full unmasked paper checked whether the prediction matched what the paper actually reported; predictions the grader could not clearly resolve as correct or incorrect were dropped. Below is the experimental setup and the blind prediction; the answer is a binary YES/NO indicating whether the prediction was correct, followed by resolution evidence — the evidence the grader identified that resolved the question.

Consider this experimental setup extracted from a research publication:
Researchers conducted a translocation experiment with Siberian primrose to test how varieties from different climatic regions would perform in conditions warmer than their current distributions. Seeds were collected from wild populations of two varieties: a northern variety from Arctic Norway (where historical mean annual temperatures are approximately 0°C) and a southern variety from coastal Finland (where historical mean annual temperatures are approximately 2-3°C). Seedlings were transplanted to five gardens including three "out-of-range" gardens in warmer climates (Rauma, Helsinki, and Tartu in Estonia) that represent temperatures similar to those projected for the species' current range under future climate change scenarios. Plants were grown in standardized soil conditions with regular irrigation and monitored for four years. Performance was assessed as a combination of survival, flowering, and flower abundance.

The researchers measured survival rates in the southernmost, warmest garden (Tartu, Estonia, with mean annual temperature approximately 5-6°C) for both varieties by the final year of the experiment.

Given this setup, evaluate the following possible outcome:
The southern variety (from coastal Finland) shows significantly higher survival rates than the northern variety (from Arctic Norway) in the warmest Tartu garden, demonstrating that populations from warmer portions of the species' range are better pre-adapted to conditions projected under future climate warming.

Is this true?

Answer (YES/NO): NO